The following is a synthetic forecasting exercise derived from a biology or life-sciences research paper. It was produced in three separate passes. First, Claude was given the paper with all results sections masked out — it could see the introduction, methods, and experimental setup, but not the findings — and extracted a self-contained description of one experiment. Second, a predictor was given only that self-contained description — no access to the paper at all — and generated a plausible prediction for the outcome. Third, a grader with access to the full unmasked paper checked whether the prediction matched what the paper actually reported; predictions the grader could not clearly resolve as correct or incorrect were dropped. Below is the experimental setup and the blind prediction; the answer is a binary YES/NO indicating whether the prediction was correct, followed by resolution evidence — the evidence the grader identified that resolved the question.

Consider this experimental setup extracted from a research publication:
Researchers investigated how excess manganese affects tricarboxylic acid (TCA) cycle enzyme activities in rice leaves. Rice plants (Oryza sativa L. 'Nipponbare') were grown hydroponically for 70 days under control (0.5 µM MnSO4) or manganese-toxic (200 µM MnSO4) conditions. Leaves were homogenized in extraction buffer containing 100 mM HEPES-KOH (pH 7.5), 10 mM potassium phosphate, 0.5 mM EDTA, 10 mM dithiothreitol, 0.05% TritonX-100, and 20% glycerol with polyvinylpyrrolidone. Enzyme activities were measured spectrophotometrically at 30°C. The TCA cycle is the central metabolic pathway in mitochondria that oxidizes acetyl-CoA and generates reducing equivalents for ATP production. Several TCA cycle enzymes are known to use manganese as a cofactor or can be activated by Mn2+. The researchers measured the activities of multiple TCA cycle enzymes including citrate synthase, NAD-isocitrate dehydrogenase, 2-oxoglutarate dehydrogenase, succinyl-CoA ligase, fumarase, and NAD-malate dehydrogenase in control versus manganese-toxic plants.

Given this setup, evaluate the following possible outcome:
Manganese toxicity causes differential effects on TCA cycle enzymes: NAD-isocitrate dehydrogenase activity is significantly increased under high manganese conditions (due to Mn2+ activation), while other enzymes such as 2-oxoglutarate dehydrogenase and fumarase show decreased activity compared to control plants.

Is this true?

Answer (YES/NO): NO